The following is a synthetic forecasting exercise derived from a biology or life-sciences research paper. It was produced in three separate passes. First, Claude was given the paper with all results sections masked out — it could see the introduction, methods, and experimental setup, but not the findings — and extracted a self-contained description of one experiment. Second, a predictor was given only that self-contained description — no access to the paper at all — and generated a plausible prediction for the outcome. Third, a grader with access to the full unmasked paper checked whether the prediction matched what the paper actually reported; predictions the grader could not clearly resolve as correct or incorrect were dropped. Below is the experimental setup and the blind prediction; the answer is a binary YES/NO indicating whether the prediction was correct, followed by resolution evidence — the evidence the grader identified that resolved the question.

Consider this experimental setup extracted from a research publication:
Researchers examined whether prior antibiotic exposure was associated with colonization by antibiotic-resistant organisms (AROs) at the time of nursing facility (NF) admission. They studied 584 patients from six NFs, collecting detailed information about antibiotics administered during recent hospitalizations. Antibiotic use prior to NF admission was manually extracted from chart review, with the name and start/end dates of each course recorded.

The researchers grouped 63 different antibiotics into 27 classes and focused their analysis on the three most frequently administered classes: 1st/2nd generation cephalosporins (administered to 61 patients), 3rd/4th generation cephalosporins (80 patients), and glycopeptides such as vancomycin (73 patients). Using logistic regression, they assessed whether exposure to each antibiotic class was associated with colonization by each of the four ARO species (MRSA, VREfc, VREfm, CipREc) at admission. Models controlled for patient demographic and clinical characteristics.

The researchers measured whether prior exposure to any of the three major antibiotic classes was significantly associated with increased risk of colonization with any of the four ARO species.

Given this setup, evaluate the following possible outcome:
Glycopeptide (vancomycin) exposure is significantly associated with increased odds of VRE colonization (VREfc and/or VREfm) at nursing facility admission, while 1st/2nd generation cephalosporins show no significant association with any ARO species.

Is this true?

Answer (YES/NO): YES